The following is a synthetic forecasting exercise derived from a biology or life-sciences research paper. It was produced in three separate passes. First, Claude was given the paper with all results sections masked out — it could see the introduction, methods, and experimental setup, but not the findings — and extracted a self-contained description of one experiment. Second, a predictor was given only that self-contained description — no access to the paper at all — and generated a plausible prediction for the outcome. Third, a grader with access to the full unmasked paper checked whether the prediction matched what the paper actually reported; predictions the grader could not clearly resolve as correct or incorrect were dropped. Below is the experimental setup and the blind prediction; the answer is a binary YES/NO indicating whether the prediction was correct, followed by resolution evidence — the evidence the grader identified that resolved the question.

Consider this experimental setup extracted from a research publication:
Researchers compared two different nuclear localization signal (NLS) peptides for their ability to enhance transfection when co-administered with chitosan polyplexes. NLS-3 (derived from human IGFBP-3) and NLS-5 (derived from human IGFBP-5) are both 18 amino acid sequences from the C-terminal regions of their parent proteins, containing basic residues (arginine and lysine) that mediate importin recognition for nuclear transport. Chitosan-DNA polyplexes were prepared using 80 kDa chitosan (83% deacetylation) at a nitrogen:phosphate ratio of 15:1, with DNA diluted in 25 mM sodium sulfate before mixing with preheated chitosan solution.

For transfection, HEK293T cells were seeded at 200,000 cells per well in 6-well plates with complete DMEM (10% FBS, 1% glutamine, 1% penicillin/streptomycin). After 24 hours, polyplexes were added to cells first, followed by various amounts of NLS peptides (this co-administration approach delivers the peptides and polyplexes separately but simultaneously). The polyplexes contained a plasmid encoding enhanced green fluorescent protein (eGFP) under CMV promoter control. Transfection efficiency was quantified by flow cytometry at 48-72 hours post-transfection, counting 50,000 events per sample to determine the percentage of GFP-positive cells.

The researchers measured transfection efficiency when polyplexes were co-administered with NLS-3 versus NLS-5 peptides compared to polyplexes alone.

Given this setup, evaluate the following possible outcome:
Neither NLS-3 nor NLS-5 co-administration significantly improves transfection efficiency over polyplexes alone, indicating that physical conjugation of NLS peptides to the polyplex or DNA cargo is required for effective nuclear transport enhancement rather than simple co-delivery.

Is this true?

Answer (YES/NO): YES